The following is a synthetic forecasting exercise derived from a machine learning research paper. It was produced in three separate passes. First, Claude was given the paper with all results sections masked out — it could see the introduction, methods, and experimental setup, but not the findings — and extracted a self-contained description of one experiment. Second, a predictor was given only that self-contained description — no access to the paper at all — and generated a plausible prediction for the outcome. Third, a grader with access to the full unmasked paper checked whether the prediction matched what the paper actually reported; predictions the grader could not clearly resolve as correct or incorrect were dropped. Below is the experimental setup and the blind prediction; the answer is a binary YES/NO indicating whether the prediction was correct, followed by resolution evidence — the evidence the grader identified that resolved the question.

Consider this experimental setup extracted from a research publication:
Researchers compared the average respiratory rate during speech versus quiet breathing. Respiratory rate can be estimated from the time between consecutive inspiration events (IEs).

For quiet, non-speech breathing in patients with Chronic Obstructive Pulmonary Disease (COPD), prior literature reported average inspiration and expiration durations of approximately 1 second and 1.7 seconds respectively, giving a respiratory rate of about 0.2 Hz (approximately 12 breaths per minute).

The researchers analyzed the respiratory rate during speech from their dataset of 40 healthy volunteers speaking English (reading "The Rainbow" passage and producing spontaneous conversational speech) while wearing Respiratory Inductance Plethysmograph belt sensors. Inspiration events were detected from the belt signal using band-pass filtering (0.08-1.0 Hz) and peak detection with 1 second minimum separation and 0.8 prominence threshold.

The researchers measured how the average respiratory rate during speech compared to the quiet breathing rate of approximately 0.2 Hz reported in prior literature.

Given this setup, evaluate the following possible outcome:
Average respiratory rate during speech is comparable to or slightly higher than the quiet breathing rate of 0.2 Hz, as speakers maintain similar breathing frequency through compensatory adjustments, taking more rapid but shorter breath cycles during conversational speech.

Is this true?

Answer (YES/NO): NO